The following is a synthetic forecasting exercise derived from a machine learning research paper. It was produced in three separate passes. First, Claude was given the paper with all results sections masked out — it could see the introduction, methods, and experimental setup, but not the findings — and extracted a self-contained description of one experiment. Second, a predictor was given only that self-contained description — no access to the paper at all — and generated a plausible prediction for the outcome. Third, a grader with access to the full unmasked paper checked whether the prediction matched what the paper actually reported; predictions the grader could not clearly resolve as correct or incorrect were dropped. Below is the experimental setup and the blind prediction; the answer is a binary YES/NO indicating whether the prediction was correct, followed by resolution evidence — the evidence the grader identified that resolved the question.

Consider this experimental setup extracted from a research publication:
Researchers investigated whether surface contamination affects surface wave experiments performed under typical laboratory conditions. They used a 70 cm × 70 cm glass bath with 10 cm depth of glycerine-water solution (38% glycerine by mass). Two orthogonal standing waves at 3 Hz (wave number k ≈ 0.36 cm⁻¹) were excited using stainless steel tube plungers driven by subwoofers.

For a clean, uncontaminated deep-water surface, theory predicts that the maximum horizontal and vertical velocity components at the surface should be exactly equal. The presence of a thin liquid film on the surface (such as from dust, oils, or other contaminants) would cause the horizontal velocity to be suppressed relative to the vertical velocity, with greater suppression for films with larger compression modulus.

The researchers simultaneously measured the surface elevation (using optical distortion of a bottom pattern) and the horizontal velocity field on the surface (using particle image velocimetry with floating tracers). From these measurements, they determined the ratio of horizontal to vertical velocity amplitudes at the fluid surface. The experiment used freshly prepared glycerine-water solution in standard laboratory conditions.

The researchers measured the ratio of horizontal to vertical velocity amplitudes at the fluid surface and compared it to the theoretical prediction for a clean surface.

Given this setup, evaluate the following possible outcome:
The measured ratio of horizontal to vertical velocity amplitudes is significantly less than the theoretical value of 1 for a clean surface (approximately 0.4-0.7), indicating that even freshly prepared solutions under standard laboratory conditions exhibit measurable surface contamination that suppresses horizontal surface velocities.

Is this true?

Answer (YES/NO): NO